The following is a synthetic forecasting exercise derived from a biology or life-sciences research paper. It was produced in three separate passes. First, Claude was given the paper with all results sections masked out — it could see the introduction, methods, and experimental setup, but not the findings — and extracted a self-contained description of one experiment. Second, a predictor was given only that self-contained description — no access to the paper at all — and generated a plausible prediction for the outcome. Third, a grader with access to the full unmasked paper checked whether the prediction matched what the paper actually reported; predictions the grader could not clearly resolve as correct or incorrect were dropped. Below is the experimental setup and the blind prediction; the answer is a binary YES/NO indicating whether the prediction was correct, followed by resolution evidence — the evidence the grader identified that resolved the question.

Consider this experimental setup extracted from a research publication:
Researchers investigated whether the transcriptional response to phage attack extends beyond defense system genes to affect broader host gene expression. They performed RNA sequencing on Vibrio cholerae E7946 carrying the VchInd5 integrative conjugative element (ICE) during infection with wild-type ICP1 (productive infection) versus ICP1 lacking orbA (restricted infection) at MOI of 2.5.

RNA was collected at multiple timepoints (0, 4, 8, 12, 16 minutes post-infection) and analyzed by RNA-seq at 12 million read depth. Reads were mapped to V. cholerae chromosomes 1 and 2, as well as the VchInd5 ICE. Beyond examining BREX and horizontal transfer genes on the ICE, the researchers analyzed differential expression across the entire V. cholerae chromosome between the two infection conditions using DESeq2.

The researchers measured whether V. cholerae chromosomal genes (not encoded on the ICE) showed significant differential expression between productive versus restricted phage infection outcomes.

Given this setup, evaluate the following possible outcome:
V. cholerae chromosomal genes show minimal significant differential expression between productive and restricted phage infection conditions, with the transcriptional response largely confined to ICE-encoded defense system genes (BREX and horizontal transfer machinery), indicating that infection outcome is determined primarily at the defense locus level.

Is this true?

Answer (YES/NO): YES